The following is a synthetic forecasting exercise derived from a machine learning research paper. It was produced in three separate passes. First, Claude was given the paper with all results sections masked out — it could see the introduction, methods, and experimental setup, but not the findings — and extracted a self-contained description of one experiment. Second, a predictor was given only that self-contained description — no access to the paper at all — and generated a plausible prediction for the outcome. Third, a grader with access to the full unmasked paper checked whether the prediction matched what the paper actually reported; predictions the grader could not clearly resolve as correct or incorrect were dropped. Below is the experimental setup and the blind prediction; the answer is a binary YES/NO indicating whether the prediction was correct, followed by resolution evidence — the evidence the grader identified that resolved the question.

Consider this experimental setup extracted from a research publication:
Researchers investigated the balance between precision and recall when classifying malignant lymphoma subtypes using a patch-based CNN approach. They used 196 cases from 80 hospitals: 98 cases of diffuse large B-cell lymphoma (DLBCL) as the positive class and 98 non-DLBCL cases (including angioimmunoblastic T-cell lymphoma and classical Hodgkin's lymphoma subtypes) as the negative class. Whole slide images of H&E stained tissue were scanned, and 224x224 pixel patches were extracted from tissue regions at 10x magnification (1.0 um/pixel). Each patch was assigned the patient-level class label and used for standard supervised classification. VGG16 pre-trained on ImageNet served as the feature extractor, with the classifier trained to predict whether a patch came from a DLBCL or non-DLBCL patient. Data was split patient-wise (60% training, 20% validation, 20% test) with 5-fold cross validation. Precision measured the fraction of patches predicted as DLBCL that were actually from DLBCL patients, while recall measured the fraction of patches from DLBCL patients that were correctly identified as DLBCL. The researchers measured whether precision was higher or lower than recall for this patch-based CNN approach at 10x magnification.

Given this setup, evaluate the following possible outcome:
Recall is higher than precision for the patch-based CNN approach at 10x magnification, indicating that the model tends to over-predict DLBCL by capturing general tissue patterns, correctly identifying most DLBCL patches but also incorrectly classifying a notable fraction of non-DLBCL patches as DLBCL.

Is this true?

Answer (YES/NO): NO